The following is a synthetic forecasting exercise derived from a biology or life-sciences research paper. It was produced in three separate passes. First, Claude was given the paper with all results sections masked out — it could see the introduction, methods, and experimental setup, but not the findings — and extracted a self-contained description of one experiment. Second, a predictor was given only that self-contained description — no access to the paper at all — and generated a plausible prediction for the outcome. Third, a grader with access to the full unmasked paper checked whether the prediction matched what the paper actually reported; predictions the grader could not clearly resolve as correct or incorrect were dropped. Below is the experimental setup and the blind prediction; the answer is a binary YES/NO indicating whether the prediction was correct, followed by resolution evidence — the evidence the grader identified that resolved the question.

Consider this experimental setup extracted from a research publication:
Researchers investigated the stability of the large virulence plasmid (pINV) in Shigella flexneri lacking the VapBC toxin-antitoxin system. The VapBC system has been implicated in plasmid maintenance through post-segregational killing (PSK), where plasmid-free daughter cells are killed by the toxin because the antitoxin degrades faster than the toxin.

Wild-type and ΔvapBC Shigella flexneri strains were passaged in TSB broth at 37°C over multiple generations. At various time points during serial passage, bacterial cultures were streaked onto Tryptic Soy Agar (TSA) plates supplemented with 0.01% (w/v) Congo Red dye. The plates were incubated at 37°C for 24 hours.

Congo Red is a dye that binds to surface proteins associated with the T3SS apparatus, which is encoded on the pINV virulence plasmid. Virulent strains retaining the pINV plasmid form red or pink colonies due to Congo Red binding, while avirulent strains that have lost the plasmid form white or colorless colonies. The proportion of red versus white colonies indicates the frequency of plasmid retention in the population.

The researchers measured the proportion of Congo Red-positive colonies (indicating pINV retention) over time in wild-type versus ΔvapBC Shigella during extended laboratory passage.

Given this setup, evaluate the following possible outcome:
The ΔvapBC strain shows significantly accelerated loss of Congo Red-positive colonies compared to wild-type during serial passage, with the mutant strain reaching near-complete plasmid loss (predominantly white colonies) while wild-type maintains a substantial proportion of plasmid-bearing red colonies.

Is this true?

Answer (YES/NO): NO